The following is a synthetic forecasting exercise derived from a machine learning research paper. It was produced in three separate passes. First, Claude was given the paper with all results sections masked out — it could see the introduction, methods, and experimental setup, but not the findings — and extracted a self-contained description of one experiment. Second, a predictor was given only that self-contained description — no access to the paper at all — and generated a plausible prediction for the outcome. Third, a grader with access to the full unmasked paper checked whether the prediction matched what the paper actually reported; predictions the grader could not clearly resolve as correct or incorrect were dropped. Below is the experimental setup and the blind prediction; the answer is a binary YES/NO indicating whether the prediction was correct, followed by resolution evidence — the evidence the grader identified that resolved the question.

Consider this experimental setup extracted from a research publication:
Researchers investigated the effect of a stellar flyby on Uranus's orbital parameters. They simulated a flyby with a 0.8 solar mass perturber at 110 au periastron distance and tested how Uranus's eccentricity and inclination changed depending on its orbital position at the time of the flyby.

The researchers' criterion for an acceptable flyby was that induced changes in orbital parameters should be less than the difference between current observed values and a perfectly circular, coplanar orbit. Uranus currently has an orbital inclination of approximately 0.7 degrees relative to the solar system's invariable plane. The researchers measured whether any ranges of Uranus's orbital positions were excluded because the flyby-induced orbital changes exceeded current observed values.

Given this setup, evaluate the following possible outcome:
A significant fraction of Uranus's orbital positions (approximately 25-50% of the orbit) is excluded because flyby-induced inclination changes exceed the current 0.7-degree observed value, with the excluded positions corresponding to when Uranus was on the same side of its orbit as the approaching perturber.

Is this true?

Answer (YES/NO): NO